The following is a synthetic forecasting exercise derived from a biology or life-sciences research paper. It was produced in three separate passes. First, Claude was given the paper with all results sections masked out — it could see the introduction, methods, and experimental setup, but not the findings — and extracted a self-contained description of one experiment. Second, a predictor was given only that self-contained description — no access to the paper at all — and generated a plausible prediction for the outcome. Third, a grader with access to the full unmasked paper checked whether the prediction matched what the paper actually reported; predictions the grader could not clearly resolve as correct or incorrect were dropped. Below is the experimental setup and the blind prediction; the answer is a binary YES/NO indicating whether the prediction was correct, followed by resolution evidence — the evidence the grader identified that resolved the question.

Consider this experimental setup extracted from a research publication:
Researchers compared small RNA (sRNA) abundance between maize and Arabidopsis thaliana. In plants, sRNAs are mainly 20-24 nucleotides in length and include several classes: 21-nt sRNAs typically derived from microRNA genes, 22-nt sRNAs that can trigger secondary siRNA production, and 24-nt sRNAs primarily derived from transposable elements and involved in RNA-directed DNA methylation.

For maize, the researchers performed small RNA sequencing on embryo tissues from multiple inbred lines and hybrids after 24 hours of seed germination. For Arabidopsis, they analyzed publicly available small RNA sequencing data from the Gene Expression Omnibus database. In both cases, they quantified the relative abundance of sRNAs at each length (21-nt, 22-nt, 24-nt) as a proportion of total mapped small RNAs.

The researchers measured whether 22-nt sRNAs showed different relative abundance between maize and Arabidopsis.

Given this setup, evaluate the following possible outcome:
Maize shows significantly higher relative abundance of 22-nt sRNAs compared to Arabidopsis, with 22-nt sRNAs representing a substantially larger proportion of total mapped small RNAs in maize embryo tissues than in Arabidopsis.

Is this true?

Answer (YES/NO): YES